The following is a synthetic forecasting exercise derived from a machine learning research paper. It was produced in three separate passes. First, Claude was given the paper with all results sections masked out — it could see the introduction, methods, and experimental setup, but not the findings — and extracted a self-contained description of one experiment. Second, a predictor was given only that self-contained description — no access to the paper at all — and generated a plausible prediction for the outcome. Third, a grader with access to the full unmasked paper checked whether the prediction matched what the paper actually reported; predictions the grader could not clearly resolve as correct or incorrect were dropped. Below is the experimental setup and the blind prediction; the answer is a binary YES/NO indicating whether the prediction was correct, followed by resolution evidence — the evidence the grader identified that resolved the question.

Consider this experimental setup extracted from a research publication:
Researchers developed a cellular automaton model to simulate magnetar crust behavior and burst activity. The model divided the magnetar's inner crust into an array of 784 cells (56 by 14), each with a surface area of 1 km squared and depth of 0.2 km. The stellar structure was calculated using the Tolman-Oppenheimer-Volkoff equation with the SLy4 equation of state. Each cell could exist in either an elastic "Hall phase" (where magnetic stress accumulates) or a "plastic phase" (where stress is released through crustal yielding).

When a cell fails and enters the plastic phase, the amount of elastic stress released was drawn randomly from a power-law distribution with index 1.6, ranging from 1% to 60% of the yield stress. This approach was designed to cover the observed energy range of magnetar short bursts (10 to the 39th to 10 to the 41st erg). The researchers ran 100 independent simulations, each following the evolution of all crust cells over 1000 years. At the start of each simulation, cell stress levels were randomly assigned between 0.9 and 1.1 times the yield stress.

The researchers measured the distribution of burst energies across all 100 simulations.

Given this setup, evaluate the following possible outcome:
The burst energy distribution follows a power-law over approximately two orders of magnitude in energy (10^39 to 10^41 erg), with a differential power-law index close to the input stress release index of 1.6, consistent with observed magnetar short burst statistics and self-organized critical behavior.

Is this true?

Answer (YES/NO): YES